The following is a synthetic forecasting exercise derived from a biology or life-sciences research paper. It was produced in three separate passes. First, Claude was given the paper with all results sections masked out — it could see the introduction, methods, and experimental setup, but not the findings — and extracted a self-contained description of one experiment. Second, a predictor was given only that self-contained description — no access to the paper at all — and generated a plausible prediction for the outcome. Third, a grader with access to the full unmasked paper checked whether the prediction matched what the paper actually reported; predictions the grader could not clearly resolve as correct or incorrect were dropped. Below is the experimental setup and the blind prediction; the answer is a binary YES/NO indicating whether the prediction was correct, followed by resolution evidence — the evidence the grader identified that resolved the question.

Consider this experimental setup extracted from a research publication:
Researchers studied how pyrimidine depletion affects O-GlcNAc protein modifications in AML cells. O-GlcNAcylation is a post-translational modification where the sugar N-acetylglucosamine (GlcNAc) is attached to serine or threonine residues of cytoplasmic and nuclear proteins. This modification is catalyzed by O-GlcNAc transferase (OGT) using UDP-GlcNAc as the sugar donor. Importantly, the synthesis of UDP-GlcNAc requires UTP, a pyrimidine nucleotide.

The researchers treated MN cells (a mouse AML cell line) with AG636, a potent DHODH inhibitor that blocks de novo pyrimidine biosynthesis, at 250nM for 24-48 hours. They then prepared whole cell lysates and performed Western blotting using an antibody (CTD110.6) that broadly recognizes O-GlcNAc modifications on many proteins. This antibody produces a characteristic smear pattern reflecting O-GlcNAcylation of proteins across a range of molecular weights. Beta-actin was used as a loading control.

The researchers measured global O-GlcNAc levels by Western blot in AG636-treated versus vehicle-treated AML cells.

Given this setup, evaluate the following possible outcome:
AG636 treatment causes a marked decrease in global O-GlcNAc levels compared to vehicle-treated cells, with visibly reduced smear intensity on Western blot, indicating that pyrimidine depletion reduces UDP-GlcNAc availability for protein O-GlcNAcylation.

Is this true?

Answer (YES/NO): YES